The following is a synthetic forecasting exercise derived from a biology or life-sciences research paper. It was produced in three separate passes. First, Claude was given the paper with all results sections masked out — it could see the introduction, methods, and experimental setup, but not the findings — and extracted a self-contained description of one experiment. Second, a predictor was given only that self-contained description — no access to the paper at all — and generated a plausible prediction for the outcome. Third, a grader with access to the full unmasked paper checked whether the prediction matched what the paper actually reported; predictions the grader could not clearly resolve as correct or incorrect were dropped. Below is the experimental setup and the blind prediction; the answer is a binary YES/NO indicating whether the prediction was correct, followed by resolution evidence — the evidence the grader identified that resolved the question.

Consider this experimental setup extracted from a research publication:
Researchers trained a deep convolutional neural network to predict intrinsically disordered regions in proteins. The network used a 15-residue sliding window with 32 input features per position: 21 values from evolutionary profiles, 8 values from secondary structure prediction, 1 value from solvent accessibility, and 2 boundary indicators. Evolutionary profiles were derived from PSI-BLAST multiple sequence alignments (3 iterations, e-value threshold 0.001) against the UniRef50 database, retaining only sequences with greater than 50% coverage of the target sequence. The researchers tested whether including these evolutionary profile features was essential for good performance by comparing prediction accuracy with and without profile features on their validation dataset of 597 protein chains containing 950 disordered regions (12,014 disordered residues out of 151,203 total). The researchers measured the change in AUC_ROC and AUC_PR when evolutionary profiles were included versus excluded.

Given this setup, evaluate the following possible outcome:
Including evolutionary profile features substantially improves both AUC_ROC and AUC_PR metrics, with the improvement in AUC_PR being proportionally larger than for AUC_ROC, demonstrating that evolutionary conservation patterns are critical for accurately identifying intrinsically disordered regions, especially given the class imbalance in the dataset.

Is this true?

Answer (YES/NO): NO